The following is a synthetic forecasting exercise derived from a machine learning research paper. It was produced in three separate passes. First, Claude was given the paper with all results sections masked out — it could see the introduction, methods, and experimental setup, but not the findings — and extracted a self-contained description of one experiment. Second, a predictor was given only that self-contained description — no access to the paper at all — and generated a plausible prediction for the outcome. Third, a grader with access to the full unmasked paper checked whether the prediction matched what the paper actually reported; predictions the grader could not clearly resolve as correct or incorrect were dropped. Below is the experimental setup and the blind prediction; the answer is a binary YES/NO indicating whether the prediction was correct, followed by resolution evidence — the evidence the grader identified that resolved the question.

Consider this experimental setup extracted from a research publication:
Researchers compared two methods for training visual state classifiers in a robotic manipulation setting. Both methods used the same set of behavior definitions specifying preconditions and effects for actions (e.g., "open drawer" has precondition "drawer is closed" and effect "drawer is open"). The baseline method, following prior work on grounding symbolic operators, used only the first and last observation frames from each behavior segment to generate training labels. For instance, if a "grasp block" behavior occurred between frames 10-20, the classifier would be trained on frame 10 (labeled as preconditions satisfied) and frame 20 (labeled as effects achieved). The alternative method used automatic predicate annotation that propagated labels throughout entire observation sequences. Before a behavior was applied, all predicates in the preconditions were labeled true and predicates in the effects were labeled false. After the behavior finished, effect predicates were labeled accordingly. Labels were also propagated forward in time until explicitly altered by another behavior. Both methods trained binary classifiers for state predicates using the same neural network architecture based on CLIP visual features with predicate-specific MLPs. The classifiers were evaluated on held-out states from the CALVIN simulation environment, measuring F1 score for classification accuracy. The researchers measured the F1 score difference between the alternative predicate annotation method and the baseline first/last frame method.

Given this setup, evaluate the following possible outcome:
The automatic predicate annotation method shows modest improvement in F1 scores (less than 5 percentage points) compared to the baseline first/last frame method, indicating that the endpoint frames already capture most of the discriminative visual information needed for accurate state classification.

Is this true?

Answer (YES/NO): NO